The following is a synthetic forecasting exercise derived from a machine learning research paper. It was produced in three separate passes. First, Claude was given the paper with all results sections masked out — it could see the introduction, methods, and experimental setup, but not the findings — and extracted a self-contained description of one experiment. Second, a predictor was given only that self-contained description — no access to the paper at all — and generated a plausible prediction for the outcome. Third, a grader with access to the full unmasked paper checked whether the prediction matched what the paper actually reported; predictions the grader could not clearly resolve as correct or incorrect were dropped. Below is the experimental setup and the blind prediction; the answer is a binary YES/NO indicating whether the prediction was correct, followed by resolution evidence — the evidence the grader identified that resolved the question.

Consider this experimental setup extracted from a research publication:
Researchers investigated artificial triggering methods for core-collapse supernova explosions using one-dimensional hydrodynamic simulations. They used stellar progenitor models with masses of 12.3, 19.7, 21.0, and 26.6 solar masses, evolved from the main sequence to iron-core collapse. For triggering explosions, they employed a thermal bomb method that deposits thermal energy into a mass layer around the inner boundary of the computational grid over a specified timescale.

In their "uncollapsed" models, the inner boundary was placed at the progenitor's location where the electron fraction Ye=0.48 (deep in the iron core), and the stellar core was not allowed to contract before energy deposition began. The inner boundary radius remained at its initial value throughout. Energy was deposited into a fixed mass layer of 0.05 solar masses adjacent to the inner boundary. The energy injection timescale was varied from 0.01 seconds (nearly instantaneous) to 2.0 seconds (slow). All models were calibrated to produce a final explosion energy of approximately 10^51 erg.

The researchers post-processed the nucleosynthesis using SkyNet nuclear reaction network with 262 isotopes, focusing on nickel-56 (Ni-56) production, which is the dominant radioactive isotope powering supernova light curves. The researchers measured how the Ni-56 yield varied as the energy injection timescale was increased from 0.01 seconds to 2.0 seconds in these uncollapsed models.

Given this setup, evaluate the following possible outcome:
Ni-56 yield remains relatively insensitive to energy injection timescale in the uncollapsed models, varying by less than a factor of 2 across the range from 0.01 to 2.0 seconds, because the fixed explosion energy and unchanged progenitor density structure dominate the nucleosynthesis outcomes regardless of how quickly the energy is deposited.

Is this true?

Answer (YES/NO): NO